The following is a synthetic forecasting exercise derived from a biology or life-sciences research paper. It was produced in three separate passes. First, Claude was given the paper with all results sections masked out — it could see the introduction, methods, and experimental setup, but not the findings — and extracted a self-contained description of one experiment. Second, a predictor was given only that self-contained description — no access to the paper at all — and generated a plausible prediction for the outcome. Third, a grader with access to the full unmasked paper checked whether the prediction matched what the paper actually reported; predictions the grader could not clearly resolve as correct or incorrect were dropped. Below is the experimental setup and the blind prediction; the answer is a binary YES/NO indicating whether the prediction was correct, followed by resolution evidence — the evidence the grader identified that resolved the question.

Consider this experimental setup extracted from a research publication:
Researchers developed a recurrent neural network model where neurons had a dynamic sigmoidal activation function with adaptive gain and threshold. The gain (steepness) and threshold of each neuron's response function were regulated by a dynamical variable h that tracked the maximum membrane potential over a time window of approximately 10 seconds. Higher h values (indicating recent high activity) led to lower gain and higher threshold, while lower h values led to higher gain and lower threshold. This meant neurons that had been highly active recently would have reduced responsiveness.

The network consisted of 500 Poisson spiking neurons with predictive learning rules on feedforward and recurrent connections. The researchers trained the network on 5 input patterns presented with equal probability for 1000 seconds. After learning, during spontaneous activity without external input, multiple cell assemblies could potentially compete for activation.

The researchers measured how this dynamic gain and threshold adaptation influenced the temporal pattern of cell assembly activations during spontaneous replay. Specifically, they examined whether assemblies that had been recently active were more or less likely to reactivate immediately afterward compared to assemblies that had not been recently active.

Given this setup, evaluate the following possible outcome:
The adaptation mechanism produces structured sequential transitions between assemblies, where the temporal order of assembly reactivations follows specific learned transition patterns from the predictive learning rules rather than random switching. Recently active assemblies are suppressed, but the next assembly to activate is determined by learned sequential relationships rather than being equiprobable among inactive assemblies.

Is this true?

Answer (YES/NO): NO